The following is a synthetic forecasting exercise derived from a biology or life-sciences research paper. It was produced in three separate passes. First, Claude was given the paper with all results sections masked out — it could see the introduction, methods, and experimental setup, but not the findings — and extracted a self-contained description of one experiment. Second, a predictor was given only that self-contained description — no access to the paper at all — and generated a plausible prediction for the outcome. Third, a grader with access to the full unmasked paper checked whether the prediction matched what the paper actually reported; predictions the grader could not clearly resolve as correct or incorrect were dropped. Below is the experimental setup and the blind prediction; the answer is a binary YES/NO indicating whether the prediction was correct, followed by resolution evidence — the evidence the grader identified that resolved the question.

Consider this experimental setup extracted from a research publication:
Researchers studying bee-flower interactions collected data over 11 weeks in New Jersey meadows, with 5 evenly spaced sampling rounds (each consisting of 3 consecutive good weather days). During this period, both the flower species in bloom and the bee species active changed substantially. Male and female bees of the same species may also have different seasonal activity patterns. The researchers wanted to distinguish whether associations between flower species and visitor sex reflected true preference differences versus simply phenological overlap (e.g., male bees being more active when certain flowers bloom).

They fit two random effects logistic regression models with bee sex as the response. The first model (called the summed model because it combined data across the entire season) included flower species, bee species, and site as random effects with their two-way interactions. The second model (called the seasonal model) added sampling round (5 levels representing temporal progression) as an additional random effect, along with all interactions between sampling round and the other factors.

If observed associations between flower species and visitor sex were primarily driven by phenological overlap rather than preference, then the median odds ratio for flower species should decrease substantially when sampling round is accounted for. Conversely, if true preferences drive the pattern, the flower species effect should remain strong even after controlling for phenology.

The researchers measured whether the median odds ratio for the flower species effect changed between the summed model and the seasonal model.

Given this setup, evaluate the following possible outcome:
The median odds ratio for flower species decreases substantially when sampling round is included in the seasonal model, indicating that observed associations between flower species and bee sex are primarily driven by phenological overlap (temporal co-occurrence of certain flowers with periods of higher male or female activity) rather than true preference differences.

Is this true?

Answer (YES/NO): NO